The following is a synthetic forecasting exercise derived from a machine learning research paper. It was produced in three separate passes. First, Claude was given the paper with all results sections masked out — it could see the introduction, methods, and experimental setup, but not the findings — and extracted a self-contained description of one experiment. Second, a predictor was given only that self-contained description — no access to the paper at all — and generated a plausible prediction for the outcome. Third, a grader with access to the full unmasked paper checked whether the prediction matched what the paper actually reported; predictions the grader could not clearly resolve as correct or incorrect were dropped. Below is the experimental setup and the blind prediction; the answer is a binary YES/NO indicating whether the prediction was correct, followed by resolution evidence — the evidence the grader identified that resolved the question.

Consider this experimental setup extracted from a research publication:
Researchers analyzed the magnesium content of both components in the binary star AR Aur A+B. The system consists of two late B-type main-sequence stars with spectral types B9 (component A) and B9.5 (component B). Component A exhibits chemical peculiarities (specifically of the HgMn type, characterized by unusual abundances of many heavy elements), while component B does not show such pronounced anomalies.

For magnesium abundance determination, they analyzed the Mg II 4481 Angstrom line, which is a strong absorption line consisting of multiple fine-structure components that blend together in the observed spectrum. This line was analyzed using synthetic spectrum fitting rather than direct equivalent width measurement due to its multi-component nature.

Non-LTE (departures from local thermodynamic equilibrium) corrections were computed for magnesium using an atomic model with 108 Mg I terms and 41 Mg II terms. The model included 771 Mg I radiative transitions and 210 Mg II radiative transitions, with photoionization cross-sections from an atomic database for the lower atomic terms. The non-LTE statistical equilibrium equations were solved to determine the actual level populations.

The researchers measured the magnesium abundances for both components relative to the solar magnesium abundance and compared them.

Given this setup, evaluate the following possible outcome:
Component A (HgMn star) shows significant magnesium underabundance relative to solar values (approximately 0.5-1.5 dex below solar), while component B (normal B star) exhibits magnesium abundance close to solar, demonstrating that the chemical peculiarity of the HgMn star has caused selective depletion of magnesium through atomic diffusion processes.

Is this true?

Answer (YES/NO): NO